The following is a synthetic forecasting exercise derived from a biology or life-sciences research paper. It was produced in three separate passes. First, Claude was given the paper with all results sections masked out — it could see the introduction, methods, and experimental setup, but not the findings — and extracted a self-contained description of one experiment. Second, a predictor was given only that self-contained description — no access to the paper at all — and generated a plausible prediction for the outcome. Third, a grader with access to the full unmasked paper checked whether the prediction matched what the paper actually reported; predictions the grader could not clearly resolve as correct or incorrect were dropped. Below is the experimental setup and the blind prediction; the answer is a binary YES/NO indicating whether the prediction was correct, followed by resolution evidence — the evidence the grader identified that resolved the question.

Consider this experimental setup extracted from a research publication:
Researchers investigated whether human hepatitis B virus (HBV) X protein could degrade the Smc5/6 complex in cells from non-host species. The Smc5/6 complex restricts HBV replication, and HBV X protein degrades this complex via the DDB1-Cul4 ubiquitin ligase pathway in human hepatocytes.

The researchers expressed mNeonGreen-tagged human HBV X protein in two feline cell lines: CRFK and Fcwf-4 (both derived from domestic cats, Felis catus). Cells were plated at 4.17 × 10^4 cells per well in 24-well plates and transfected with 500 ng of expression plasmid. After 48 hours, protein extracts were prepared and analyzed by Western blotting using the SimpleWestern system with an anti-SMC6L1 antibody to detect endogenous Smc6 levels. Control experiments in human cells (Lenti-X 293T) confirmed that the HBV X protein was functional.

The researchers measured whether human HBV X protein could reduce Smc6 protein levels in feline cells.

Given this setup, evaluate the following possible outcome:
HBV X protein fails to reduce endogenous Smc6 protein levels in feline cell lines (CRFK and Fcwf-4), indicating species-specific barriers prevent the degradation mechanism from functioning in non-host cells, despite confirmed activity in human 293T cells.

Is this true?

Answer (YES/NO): NO